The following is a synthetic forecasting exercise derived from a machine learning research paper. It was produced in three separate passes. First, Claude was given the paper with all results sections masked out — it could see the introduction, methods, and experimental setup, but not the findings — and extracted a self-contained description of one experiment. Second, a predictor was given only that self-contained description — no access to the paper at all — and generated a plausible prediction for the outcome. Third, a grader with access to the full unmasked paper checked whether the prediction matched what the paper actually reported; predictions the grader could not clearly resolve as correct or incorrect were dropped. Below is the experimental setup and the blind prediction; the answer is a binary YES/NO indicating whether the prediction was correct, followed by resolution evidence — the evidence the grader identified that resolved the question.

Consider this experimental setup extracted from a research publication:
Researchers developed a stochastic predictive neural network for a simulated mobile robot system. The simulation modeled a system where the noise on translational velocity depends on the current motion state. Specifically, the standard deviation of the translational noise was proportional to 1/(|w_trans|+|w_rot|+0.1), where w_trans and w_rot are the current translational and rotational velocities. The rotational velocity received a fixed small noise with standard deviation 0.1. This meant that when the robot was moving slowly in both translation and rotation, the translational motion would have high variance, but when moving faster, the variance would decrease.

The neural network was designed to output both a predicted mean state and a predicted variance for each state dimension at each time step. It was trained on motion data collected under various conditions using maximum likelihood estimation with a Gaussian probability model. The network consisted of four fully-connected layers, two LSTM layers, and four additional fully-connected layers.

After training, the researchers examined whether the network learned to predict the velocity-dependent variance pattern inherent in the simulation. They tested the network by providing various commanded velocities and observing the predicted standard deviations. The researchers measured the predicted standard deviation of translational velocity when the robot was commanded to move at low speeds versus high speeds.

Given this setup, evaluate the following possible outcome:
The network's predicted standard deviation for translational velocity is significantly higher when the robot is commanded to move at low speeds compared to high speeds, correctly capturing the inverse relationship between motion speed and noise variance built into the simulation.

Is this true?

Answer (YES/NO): YES